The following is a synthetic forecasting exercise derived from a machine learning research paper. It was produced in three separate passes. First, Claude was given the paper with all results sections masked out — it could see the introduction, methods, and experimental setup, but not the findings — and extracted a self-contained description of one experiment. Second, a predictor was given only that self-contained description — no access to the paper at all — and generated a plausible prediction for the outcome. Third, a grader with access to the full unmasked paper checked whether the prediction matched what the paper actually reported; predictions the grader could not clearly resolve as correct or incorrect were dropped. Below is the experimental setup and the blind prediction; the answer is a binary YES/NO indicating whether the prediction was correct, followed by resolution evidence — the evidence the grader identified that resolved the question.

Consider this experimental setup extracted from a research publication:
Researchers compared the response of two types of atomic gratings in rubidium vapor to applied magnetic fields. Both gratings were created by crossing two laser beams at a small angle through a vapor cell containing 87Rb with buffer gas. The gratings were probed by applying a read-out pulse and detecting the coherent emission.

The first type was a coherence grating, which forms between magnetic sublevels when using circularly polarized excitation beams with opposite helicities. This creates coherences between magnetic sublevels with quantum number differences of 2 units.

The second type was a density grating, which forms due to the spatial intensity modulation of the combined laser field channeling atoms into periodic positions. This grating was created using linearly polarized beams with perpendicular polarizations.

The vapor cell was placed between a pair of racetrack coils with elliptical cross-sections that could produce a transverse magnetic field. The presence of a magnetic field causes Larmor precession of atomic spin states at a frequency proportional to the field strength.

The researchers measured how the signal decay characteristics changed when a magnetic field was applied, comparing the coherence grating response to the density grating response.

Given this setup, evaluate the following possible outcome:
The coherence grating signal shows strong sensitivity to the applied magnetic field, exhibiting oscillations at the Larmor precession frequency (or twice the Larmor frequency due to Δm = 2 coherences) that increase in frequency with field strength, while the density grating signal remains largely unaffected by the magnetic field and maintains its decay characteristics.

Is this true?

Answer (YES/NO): YES